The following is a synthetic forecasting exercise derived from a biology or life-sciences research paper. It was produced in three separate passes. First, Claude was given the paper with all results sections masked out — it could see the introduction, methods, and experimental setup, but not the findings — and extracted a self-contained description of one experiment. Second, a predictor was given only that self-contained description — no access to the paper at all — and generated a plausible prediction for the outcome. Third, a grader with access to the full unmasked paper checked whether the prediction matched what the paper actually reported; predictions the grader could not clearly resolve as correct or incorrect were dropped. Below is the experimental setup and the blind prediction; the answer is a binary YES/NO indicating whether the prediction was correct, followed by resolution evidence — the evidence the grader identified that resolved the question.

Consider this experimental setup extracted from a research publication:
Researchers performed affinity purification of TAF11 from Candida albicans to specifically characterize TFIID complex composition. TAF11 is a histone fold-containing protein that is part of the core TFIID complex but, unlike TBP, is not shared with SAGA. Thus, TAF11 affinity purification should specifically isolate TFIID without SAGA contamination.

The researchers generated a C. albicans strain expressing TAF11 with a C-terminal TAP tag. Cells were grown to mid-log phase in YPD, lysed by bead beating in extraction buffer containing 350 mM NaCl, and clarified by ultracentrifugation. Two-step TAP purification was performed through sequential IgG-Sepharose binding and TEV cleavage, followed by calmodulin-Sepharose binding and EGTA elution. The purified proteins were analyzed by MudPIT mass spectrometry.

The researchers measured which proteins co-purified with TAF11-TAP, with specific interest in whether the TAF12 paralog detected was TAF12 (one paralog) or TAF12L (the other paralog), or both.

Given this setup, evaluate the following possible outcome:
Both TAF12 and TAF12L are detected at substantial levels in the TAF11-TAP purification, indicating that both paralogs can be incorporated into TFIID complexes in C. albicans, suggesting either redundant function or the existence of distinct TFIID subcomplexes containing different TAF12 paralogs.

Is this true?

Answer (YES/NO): NO